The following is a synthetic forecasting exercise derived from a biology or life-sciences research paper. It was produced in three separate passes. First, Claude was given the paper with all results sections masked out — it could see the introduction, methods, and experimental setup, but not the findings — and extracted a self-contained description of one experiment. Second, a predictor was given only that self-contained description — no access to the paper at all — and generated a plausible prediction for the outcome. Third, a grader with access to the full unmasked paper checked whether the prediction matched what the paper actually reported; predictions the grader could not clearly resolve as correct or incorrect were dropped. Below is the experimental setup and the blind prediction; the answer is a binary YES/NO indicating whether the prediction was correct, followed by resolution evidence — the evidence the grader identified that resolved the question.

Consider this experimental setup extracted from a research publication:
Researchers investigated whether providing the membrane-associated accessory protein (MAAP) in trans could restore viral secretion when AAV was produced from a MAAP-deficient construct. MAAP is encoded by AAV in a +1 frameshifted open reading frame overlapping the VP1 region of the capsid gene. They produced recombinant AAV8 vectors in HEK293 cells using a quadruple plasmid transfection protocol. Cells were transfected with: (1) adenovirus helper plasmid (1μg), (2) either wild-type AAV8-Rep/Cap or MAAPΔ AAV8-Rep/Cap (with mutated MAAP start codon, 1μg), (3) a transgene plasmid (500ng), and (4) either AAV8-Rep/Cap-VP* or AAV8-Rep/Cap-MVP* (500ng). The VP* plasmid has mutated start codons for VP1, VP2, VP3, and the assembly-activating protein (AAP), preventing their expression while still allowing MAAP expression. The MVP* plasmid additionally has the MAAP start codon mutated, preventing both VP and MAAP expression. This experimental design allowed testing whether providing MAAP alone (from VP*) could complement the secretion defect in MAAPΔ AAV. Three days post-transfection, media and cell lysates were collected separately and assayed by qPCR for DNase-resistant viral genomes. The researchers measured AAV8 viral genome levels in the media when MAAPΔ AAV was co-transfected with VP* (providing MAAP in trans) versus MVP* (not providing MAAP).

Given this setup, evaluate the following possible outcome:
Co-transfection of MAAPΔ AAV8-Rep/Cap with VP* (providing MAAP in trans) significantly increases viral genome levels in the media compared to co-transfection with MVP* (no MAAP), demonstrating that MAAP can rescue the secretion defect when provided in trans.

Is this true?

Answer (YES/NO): YES